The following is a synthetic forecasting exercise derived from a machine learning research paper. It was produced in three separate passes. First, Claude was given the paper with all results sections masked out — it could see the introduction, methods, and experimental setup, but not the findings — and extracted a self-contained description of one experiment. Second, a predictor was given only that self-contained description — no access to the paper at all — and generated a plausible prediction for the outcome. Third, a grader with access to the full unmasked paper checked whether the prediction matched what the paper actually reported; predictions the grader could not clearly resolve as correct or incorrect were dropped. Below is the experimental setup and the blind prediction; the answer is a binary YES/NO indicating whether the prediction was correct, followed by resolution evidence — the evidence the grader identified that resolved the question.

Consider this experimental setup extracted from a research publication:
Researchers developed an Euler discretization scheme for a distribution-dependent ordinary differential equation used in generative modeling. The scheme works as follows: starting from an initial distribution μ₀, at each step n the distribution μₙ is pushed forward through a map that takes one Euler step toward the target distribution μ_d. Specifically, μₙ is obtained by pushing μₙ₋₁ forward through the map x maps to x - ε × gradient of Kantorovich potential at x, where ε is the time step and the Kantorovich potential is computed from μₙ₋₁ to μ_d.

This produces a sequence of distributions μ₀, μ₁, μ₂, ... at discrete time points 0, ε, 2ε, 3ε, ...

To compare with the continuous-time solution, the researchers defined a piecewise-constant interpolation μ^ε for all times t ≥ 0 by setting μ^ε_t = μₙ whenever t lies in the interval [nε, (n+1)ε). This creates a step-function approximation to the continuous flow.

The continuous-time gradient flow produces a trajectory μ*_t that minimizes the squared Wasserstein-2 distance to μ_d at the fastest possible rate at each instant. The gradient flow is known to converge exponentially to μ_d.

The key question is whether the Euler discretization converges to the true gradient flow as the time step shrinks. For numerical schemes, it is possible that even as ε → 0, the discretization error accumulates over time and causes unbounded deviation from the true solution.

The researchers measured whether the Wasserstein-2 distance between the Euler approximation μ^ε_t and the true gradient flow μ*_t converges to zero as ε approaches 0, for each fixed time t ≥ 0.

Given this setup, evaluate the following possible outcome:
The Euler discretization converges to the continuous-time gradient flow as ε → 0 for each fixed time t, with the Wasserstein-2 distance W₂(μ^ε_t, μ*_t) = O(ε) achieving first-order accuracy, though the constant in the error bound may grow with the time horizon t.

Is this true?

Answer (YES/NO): NO